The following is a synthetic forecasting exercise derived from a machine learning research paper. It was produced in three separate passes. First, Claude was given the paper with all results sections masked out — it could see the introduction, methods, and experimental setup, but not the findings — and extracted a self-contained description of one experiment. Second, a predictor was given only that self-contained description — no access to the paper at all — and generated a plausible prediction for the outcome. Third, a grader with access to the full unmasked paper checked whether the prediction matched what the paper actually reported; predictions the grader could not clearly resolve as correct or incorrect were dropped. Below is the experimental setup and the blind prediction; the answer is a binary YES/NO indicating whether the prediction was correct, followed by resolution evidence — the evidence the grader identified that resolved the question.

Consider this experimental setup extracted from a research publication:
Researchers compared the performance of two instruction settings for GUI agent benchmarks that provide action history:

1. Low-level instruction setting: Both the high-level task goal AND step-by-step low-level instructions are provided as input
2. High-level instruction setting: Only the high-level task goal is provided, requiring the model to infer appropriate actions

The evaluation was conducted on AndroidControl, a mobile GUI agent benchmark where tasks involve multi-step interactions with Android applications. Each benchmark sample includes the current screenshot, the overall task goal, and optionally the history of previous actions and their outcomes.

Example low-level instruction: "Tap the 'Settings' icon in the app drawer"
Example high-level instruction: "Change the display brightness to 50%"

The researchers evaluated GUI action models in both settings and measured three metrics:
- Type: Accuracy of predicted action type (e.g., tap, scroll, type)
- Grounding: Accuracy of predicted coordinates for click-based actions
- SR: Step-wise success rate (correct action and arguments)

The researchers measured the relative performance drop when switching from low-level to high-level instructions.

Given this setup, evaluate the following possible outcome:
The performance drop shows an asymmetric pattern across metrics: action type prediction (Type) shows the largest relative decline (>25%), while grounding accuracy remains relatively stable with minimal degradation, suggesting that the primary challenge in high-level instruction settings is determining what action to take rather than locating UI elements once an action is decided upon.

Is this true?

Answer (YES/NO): NO